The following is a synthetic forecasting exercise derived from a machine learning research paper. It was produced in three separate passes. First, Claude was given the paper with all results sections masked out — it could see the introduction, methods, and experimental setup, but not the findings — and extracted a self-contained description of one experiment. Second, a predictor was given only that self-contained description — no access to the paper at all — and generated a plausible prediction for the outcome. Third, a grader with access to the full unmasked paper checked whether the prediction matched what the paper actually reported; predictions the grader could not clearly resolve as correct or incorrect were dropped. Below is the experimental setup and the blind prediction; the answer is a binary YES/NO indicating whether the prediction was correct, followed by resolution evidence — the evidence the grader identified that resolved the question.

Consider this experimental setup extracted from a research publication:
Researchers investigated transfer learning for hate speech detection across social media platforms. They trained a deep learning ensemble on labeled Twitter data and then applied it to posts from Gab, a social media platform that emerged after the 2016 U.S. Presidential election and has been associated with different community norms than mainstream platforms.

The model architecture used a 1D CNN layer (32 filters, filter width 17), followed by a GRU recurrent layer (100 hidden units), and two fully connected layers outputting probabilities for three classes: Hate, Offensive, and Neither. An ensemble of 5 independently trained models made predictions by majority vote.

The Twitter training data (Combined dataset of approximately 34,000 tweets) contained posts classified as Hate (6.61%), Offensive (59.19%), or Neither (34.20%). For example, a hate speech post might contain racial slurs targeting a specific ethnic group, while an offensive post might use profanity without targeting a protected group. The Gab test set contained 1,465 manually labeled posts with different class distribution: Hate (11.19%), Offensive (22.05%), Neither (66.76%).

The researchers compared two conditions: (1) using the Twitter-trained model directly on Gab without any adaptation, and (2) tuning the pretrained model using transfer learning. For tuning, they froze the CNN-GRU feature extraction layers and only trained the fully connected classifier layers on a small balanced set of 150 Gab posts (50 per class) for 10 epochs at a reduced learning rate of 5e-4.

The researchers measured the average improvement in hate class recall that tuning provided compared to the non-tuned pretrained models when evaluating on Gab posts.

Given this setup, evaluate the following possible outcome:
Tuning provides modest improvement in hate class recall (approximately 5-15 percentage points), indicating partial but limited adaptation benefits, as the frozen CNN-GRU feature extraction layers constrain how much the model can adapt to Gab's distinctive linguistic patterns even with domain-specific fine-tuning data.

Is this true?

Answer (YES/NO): YES